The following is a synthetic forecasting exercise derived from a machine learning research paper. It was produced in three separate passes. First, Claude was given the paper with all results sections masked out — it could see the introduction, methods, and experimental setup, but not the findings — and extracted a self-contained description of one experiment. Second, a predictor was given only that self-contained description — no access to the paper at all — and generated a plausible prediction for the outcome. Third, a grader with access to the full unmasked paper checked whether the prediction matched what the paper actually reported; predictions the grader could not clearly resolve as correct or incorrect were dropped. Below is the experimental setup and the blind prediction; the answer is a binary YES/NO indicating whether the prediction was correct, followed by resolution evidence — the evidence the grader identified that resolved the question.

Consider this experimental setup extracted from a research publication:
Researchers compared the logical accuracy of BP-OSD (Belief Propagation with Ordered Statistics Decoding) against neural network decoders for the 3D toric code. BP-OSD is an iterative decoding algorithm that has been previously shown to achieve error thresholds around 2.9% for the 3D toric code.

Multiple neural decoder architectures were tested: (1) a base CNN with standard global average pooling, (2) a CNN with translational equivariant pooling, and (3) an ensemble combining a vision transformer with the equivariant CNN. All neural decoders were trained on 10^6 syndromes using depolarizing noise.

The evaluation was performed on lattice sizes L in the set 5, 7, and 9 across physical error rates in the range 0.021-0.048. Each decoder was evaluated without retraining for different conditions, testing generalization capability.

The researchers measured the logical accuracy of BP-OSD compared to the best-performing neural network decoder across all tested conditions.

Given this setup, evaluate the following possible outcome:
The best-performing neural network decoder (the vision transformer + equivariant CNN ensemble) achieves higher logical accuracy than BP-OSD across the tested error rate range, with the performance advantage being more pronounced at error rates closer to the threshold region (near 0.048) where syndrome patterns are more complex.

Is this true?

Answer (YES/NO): NO